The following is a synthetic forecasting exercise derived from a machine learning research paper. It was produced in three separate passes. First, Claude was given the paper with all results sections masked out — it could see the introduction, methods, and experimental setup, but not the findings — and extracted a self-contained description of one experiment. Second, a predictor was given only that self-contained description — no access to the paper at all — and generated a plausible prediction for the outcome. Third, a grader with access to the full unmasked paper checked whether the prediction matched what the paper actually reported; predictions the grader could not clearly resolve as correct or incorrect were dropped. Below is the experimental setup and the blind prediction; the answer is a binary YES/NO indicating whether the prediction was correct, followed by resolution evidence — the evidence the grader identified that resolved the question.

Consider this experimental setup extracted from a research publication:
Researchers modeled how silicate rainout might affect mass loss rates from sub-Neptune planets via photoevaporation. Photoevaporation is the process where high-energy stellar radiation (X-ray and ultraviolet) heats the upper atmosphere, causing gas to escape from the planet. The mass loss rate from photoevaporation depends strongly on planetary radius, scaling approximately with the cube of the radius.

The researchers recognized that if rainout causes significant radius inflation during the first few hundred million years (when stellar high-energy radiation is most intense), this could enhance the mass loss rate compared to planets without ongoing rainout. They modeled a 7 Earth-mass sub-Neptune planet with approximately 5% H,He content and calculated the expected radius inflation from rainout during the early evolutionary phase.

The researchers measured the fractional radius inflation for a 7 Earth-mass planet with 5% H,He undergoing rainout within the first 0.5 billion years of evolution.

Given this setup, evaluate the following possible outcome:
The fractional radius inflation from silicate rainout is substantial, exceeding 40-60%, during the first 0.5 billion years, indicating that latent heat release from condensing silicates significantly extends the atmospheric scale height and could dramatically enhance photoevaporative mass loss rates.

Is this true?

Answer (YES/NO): NO